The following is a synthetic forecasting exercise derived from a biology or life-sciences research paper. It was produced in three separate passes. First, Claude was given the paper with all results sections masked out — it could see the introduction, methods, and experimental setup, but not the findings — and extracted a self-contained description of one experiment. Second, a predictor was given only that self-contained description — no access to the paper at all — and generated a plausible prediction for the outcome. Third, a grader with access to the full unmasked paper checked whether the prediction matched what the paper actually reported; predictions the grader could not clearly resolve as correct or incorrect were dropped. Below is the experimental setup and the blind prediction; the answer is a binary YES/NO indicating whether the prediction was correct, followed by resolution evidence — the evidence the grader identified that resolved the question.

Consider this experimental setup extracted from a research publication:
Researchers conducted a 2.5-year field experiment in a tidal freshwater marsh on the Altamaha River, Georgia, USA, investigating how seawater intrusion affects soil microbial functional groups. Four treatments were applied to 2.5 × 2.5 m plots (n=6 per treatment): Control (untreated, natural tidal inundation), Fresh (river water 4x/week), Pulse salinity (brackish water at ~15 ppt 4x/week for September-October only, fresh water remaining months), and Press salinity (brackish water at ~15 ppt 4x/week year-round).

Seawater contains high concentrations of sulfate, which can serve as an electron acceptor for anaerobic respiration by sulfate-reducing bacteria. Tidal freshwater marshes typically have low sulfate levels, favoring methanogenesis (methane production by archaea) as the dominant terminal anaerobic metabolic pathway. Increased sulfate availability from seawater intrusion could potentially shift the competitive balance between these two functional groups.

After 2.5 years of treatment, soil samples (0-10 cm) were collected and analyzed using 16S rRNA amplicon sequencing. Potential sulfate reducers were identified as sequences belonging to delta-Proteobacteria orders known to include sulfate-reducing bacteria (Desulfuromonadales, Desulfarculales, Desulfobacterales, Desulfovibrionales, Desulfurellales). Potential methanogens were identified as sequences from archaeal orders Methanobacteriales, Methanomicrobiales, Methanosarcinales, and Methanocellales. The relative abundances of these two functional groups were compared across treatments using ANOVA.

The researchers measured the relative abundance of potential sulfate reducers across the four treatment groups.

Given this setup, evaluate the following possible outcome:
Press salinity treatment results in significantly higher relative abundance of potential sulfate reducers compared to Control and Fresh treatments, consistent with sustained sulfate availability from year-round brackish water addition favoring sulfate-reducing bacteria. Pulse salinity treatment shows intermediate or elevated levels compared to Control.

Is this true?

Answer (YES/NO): YES